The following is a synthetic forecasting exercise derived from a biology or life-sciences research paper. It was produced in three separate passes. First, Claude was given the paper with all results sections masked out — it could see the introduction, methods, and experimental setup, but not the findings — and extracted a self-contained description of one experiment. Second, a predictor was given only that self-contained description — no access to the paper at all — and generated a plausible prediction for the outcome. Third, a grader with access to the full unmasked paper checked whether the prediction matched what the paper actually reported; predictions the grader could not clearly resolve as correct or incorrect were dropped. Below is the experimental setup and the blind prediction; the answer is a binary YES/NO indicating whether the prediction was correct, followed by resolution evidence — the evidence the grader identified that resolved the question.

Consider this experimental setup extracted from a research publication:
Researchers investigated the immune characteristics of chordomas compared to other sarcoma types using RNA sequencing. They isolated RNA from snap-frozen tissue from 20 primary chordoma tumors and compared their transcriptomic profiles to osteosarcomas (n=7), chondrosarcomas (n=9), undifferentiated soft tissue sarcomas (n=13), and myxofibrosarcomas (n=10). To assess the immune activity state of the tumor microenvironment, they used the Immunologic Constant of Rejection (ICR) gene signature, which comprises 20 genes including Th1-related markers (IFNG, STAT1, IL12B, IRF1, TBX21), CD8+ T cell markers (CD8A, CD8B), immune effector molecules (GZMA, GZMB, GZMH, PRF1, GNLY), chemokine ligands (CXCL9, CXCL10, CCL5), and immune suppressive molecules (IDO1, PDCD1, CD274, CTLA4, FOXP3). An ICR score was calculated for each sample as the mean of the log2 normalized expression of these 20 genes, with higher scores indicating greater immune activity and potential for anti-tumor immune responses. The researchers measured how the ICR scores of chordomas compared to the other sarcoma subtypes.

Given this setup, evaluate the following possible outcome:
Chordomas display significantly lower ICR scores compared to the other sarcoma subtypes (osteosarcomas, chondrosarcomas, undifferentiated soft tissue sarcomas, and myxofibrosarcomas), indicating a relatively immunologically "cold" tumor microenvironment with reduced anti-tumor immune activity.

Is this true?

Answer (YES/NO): NO